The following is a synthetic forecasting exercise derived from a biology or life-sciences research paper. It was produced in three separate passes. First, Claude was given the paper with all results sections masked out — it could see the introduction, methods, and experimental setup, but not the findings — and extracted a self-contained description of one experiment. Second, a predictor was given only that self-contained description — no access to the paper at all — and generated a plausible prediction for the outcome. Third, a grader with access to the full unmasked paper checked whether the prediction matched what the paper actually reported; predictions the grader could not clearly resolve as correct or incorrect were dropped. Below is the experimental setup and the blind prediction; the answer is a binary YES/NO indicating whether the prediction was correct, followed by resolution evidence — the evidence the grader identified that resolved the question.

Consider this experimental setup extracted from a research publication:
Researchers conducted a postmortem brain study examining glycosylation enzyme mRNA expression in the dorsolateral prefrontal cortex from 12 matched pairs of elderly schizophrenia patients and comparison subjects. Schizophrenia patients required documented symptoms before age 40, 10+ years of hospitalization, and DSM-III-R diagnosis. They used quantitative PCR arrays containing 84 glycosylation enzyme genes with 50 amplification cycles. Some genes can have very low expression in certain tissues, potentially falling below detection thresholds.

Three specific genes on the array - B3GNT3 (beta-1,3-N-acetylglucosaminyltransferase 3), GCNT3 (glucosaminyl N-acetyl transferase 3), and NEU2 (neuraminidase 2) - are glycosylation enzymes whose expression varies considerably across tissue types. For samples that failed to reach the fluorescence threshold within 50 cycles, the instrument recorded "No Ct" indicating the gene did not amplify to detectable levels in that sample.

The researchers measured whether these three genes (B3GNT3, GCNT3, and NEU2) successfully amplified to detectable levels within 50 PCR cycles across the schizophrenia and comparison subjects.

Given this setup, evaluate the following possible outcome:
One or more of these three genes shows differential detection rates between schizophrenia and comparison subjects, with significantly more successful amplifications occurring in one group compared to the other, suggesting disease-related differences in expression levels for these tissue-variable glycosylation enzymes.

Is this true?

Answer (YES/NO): YES